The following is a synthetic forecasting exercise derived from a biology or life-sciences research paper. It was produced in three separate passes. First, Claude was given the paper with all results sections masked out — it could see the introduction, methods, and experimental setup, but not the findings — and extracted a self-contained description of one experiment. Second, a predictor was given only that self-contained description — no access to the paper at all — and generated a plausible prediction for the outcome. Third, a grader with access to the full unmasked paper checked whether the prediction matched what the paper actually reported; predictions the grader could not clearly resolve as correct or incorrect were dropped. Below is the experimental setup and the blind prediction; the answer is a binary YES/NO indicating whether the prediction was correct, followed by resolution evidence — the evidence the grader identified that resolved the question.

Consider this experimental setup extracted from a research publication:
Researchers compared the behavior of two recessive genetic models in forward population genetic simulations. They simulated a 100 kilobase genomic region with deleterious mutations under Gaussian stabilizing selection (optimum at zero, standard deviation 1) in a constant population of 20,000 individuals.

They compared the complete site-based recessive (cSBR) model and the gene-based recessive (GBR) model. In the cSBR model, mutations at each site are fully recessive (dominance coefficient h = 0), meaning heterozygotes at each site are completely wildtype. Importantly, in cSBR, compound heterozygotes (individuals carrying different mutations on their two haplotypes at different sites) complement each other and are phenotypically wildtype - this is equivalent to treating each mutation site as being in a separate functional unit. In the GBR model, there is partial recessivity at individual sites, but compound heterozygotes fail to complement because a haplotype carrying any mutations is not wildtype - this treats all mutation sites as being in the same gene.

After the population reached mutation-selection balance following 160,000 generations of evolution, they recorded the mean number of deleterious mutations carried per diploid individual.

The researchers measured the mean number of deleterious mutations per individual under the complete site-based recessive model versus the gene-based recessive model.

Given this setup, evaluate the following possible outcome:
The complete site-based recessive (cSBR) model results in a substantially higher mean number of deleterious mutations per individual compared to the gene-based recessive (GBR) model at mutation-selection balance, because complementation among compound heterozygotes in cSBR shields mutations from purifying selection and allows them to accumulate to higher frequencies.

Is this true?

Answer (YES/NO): NO